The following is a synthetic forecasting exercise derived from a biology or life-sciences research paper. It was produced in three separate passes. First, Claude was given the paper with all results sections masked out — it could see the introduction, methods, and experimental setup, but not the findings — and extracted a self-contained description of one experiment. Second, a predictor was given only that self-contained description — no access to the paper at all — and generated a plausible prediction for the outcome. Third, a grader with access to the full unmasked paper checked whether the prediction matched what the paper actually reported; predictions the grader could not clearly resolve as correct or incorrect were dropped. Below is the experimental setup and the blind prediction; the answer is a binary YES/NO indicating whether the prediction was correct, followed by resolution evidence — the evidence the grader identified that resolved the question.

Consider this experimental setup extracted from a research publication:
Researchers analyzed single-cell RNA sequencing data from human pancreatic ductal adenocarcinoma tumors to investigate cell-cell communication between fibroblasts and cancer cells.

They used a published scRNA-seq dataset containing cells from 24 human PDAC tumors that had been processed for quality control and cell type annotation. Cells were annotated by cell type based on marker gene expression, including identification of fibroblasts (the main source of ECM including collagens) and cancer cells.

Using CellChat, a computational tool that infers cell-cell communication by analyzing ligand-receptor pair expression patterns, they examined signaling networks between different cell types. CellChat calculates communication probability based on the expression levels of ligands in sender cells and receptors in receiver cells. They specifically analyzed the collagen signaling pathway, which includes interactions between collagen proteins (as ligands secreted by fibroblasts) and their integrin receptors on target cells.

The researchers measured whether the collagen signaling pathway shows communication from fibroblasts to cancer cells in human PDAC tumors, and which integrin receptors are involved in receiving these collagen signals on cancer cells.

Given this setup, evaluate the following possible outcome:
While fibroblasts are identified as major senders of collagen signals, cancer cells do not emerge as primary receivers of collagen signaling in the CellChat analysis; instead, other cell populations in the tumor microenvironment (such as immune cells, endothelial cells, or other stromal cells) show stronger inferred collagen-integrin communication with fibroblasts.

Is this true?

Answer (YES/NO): NO